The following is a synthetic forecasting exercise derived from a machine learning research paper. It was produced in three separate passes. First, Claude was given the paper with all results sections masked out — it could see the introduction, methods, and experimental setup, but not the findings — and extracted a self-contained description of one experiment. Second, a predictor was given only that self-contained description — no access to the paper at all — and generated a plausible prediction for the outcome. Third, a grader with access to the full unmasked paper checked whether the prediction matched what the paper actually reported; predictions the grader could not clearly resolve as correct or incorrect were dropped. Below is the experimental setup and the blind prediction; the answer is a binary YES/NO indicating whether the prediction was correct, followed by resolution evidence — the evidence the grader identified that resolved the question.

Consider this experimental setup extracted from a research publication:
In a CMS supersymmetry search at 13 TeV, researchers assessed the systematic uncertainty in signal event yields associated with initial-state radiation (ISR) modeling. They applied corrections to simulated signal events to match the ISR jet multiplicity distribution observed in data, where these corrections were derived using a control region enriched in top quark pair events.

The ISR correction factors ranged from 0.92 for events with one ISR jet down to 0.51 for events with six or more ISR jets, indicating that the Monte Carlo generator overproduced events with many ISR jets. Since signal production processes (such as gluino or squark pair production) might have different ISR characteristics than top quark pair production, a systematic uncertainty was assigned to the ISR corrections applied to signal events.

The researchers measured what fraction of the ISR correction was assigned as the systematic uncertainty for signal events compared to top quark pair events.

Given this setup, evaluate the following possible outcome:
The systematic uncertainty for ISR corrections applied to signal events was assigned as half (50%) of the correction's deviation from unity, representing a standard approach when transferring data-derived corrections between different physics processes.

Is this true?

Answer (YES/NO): YES